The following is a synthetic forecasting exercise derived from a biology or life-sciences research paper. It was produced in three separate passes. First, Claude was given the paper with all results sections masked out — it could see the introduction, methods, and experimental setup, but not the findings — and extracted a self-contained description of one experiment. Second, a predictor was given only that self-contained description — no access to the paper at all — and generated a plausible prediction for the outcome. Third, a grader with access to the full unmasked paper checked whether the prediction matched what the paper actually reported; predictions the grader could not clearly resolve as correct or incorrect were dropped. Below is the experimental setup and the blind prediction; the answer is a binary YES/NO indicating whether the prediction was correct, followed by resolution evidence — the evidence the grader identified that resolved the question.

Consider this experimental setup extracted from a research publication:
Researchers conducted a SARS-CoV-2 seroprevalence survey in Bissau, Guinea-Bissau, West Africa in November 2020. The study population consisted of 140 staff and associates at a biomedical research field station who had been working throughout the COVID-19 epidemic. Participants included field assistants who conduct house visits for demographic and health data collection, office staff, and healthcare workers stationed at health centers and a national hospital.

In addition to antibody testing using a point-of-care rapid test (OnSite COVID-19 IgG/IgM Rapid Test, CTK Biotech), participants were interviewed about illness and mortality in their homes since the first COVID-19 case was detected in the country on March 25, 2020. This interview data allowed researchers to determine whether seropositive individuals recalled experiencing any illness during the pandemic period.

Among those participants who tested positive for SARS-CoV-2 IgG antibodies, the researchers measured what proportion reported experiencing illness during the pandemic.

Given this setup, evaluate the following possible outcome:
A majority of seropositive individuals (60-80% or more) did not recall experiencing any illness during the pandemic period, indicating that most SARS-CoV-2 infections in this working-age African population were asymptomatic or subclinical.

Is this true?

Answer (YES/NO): NO